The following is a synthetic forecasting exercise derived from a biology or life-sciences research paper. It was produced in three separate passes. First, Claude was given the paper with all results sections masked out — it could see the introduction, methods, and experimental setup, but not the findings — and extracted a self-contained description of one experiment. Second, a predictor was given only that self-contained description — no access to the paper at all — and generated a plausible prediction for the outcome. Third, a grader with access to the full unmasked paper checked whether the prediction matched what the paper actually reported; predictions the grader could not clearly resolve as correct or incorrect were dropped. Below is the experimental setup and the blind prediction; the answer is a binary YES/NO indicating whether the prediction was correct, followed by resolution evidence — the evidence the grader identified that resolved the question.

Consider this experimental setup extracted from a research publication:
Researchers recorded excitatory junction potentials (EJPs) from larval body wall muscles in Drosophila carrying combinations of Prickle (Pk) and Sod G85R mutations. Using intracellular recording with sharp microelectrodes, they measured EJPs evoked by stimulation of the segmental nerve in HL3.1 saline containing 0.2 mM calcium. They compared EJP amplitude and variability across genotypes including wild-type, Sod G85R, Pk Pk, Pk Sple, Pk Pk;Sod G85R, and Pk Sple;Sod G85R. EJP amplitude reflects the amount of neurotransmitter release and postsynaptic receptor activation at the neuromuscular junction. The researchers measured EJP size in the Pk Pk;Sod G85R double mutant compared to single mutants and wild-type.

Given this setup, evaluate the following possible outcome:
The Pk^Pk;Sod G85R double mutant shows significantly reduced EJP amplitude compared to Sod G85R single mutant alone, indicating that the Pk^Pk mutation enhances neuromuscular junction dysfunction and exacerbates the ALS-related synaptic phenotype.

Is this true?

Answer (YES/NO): NO